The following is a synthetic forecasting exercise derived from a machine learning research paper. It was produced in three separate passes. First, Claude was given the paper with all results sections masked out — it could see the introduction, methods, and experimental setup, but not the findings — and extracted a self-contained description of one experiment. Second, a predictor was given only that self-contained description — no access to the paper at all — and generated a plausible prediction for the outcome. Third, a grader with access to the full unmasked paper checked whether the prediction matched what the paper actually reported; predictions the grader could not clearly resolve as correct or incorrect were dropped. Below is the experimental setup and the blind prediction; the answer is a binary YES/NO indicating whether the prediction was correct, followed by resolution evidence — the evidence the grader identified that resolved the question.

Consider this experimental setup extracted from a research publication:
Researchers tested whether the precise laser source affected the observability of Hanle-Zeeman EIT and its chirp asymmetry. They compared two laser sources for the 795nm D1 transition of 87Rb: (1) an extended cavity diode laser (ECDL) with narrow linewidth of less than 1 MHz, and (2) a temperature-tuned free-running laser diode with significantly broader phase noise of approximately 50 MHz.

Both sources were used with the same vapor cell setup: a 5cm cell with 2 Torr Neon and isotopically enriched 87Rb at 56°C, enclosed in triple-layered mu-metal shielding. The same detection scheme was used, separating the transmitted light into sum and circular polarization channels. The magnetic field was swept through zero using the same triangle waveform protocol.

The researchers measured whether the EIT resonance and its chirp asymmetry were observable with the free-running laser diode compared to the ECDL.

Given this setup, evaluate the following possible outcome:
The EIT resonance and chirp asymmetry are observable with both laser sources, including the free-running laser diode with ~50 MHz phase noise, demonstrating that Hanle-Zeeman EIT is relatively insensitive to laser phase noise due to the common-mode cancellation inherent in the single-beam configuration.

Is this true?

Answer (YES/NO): NO